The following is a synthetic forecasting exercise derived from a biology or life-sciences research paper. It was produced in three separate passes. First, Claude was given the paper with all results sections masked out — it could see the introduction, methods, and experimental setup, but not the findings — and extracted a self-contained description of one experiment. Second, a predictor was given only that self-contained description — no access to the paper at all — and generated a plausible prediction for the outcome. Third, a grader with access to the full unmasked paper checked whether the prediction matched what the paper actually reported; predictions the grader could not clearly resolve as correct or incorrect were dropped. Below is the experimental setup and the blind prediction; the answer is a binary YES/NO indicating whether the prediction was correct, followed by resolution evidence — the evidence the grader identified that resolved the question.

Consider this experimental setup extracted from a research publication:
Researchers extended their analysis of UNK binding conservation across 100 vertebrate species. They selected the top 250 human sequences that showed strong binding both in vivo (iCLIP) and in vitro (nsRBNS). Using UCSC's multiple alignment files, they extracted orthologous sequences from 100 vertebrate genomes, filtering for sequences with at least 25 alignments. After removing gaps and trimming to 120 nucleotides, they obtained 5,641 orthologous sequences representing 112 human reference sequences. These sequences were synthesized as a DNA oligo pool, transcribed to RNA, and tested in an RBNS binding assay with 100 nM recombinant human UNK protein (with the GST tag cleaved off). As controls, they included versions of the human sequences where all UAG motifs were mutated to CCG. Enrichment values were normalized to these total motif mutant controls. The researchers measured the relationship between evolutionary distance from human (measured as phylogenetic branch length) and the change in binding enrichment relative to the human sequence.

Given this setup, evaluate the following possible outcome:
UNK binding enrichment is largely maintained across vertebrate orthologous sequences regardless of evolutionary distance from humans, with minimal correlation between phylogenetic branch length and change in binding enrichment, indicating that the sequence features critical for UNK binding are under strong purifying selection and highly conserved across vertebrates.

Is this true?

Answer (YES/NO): NO